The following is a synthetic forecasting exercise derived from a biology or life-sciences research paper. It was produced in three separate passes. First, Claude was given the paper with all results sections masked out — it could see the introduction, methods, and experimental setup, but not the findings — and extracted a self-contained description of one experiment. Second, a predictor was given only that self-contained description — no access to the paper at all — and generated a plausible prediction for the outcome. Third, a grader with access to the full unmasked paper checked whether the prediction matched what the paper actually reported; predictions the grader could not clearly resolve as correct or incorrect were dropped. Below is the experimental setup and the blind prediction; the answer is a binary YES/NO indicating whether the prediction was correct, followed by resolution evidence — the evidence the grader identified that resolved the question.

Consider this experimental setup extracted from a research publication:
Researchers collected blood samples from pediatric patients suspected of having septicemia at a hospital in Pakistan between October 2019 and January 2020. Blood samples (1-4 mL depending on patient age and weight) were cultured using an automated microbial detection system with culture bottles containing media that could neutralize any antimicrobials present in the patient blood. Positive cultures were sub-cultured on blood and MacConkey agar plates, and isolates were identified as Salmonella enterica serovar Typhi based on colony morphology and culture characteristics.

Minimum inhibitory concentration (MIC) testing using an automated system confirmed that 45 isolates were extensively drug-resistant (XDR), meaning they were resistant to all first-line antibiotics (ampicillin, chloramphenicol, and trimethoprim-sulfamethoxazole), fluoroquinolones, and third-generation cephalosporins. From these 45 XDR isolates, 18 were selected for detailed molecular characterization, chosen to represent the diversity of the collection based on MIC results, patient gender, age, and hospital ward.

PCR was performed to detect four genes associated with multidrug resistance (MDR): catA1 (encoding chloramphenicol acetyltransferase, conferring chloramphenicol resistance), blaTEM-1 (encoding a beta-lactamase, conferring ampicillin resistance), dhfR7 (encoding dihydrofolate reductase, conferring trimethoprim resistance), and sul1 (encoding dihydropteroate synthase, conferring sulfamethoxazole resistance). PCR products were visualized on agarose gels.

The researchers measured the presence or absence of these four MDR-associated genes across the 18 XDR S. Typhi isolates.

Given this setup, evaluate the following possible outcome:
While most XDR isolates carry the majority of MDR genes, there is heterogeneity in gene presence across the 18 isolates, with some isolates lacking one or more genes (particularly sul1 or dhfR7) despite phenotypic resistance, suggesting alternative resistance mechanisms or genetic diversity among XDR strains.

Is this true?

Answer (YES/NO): NO